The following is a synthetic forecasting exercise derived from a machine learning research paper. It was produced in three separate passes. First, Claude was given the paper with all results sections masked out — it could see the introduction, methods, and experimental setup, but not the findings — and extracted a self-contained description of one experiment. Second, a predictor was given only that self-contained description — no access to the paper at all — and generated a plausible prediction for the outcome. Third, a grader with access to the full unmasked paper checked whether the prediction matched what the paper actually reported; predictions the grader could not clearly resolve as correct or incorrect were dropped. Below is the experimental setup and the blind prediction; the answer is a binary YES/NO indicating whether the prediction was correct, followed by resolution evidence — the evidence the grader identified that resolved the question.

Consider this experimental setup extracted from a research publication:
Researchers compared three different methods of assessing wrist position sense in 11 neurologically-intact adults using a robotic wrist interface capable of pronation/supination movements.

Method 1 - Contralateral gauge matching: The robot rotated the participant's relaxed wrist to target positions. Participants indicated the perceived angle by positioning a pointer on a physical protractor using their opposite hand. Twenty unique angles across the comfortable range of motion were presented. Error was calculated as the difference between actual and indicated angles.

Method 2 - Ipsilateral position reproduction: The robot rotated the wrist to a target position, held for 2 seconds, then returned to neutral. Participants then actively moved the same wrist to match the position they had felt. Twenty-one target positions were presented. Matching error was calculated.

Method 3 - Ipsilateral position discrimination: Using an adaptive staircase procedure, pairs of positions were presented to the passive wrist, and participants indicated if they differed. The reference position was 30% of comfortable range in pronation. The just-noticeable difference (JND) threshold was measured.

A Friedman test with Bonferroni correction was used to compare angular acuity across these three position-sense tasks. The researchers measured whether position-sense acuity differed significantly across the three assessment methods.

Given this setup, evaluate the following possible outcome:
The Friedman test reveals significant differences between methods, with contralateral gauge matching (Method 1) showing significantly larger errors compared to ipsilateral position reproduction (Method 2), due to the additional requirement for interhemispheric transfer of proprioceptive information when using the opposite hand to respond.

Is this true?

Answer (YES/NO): NO